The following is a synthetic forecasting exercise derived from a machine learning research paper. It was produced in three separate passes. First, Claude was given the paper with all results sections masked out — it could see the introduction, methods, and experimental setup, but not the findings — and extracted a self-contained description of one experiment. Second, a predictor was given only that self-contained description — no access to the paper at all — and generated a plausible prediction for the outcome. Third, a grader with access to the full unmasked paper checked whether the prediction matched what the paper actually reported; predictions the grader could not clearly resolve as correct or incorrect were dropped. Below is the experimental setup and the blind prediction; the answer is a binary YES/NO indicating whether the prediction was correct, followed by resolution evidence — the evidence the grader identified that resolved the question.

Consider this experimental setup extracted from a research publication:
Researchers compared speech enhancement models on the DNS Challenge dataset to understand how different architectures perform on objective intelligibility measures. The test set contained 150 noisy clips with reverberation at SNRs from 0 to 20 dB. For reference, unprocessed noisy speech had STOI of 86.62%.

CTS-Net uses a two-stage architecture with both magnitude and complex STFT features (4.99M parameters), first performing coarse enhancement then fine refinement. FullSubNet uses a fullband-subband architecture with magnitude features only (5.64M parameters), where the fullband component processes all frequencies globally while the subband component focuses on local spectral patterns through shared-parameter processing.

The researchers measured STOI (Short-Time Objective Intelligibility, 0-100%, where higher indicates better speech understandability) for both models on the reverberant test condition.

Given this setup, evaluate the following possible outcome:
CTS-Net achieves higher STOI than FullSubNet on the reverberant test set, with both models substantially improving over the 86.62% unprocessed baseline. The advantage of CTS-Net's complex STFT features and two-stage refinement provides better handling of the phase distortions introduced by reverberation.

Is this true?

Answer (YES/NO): YES